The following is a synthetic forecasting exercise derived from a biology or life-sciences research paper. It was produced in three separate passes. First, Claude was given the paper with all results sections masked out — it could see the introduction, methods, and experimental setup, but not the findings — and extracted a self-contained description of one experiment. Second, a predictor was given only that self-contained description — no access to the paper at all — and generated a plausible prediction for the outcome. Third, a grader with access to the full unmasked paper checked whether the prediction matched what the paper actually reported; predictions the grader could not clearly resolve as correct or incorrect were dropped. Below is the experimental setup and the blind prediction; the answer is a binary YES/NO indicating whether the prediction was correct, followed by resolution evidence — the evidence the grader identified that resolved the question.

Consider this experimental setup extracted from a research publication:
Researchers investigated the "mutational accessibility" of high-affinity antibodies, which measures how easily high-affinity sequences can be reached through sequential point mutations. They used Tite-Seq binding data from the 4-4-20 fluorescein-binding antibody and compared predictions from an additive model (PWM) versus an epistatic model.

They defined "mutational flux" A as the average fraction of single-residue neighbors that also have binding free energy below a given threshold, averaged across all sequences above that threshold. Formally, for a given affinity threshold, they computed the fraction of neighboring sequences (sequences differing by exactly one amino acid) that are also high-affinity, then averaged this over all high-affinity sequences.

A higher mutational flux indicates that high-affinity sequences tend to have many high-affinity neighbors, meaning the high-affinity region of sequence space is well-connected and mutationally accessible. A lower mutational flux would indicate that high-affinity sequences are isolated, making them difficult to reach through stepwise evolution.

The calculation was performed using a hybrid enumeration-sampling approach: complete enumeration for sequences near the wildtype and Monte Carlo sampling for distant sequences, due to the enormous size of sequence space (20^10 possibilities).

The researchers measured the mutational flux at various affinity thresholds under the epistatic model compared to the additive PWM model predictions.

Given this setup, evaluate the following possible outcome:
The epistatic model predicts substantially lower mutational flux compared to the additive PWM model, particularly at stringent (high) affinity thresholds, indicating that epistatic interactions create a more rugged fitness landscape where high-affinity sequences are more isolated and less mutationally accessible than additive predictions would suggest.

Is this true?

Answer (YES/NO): NO